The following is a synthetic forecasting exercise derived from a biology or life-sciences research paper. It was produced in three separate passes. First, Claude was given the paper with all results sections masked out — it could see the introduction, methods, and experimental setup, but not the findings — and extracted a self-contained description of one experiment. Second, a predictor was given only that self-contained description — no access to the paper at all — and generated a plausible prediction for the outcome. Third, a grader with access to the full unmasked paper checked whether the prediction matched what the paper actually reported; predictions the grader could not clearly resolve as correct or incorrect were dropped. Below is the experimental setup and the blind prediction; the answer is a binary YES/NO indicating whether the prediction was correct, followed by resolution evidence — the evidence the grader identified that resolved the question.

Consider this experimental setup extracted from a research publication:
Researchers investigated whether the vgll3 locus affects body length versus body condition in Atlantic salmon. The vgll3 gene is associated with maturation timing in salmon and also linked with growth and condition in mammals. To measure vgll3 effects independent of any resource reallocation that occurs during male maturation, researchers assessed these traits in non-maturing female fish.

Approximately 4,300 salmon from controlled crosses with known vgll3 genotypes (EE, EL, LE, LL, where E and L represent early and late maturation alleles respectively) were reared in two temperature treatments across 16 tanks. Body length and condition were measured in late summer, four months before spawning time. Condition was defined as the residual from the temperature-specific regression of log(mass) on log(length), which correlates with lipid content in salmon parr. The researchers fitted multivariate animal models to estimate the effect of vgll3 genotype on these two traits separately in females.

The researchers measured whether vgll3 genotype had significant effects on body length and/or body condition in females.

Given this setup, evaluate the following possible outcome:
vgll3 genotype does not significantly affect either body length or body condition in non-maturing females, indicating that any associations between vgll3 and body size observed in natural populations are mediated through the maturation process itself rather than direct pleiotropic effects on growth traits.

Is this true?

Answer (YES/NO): NO